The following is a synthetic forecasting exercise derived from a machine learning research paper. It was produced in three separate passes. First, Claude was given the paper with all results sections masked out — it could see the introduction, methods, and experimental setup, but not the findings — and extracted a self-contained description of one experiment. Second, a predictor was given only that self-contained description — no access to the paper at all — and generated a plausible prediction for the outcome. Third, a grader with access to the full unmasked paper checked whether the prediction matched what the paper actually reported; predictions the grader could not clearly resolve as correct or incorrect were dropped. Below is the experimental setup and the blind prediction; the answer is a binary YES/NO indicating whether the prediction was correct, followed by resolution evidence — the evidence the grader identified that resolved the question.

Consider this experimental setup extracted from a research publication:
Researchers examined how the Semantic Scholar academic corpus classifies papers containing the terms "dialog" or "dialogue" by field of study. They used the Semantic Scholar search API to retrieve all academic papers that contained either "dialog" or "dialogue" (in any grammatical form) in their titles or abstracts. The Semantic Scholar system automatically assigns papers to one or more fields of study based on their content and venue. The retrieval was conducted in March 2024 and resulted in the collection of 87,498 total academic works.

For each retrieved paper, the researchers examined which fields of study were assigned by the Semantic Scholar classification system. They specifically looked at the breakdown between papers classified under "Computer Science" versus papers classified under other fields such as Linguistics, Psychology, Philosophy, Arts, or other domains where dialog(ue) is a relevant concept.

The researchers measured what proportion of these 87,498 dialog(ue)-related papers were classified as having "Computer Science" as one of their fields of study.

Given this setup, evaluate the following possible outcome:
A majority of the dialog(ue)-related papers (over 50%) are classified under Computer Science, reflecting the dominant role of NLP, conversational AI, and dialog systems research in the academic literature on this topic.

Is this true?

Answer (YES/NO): YES